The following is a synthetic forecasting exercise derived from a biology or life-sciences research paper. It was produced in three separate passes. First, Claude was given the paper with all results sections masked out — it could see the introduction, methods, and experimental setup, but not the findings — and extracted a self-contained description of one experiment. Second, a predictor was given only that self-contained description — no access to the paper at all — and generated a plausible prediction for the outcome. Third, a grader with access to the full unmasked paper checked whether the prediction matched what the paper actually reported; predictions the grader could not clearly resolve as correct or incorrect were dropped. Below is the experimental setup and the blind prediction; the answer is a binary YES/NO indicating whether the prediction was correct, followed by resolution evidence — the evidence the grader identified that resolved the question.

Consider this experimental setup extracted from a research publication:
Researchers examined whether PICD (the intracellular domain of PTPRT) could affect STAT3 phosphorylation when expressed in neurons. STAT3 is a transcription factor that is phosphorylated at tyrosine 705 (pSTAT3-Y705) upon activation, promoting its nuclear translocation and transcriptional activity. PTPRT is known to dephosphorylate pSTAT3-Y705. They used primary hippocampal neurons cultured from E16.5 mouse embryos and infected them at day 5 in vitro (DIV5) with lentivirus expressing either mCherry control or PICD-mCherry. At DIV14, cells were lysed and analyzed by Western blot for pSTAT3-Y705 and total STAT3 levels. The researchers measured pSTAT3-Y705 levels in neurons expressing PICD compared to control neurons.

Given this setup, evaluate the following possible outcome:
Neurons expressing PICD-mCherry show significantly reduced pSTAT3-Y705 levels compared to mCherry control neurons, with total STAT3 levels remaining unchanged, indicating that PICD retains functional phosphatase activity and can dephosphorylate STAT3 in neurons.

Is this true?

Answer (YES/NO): YES